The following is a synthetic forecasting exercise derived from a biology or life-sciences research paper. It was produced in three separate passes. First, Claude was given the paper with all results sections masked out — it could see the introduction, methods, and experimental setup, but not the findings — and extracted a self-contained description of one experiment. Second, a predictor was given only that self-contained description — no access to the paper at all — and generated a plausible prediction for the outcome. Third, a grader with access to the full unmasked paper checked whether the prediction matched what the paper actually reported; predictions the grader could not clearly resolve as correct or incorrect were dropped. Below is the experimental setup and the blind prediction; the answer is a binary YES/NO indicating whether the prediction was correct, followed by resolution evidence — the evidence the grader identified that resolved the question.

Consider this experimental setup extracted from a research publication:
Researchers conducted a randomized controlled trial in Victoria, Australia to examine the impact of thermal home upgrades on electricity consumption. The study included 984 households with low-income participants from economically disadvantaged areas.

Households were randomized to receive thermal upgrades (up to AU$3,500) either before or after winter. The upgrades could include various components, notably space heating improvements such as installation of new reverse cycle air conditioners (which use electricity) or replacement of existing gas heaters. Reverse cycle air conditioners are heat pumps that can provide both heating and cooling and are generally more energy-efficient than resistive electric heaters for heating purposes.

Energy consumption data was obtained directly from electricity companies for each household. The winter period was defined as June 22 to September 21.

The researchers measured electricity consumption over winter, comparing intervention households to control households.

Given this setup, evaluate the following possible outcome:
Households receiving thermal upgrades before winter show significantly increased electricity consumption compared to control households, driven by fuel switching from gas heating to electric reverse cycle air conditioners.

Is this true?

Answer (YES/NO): NO